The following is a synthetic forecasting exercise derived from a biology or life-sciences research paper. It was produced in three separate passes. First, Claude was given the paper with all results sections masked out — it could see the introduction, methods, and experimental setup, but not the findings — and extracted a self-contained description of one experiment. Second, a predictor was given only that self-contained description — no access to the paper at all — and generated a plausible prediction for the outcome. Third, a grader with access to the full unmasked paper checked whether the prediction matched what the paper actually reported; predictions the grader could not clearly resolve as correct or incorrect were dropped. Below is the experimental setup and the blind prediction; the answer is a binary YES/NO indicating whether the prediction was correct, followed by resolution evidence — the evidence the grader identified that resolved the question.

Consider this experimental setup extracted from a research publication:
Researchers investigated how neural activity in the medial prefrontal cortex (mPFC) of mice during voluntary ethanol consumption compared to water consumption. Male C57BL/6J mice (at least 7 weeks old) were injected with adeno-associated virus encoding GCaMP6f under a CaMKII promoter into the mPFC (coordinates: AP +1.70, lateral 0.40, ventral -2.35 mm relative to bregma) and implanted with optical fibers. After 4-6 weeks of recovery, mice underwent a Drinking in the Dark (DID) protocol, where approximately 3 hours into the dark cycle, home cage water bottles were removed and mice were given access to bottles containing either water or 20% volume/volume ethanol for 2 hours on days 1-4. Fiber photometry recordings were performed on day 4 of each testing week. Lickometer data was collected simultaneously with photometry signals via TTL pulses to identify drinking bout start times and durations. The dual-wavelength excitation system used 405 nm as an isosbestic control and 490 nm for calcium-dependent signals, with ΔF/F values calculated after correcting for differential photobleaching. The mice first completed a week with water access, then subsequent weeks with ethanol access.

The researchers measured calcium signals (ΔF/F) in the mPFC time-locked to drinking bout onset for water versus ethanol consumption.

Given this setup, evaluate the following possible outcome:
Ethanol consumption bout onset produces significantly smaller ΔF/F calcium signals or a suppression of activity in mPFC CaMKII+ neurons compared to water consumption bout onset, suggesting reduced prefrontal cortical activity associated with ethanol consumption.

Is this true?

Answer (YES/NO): NO